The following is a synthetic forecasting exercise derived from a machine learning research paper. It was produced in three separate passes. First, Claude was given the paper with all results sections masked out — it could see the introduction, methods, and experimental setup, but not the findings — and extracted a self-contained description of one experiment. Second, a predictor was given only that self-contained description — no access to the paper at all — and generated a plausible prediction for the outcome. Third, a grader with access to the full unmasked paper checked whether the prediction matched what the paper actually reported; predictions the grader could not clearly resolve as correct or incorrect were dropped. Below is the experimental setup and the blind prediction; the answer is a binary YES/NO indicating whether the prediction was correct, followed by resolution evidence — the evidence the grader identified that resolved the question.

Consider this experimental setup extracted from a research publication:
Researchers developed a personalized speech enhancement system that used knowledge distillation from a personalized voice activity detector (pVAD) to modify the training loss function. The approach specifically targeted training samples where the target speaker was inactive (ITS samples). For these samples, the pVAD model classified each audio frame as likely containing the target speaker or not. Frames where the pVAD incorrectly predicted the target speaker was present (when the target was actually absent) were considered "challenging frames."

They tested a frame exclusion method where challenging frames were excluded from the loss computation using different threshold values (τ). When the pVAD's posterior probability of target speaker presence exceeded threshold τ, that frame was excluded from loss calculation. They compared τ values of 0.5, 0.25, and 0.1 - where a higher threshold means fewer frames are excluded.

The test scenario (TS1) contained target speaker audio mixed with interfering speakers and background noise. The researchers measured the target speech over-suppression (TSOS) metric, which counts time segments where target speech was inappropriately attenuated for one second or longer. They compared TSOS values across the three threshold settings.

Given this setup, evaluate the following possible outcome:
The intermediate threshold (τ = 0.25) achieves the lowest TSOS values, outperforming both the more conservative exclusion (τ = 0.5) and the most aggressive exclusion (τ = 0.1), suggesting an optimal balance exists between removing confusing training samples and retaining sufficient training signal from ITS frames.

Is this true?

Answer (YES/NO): NO